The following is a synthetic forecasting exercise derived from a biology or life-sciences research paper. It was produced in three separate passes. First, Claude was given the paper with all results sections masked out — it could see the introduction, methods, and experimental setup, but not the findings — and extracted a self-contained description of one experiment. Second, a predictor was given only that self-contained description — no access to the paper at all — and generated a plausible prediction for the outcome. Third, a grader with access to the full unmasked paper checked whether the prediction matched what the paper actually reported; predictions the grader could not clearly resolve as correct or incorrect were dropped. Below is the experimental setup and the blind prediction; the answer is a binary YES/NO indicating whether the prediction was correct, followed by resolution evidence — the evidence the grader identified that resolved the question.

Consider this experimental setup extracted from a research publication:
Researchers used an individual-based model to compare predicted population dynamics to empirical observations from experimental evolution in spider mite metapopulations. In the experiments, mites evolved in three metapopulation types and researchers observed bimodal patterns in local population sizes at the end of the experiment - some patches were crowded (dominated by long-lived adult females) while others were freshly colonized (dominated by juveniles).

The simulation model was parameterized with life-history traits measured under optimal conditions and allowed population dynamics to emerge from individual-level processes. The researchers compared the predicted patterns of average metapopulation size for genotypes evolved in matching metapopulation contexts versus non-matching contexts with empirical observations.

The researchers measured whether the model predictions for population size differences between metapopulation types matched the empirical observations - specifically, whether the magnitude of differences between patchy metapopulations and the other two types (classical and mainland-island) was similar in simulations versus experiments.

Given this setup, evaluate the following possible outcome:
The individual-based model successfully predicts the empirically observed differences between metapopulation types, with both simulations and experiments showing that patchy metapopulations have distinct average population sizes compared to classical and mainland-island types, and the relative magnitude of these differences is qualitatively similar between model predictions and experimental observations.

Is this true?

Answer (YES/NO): NO